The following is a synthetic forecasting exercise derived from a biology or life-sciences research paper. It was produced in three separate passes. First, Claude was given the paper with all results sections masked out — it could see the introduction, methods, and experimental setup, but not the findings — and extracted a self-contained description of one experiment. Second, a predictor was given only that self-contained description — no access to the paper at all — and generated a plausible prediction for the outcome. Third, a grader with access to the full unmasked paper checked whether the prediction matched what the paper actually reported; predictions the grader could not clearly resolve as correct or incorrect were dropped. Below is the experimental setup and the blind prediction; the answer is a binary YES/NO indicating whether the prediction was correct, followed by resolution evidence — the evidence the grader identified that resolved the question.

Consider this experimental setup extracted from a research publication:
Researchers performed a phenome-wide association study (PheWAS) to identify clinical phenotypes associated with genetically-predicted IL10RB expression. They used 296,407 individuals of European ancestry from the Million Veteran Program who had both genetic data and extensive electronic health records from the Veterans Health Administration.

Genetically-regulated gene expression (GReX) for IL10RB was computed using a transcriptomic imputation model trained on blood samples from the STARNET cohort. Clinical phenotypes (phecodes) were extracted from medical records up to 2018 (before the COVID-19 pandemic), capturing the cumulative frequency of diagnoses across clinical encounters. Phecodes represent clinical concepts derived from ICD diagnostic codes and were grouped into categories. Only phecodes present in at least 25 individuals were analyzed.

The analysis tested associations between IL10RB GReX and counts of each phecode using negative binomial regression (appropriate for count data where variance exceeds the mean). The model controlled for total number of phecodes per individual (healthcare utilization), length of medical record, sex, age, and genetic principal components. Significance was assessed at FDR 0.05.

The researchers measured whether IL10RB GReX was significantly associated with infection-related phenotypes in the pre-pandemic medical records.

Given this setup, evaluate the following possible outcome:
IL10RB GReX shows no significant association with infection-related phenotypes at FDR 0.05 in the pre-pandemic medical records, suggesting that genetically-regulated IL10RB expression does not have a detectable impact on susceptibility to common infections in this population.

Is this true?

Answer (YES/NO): NO